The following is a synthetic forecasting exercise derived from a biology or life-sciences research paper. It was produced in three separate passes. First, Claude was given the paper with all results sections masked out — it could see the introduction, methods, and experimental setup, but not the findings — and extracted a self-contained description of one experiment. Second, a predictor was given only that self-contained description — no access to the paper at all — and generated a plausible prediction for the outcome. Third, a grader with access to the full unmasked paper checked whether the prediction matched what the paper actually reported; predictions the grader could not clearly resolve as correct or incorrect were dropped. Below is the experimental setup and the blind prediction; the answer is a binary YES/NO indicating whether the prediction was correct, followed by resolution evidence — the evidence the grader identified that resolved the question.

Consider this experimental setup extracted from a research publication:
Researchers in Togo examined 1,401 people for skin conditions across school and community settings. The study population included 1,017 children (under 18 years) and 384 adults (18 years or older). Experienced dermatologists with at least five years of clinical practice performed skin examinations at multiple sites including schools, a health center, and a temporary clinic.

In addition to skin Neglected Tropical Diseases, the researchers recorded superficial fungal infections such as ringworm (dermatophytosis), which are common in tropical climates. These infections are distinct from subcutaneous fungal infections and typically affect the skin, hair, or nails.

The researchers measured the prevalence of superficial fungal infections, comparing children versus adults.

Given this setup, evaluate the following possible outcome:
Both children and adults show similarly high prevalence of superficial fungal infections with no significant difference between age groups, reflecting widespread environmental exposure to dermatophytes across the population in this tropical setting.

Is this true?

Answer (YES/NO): NO